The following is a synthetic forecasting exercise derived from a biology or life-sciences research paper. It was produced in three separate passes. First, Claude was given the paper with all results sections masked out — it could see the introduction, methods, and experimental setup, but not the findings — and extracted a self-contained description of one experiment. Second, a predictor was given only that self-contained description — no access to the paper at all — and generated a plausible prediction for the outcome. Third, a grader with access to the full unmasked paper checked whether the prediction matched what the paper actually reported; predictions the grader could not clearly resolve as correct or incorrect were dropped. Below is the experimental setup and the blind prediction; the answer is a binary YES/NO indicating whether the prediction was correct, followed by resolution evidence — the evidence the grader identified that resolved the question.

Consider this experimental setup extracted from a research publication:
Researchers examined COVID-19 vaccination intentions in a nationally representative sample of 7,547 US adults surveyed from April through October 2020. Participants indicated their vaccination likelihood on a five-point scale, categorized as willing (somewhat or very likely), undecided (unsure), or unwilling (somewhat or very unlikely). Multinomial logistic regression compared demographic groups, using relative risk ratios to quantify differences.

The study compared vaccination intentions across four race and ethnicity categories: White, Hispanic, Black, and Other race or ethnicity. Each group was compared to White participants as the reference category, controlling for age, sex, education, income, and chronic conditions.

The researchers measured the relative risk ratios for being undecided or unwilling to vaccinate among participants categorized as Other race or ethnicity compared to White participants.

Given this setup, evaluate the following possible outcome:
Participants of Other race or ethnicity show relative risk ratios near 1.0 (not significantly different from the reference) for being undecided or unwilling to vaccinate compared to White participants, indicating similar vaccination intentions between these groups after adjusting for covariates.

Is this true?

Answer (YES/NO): NO